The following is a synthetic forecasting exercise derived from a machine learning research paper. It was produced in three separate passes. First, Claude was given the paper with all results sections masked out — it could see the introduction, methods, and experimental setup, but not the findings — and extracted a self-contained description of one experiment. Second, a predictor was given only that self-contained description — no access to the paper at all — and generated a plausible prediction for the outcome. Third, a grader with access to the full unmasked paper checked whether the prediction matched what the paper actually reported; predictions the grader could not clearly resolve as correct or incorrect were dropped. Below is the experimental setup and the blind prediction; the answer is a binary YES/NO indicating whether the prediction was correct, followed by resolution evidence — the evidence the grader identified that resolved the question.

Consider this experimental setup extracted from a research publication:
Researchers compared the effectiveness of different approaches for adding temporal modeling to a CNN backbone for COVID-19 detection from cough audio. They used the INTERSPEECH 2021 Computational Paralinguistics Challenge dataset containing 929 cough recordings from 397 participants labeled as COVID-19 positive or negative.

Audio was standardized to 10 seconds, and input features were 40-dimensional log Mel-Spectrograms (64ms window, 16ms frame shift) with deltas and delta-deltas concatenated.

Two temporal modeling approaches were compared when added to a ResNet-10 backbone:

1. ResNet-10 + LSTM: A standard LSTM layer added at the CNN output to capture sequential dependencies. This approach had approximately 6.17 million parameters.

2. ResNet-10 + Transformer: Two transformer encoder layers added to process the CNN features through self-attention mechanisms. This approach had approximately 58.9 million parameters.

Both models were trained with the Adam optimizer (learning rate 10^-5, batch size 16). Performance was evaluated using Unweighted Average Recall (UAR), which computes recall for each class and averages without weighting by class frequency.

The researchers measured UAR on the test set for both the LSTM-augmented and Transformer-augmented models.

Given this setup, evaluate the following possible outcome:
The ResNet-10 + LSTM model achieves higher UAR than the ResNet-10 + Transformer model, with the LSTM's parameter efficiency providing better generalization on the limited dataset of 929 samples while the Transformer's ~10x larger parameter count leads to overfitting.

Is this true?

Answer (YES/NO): NO